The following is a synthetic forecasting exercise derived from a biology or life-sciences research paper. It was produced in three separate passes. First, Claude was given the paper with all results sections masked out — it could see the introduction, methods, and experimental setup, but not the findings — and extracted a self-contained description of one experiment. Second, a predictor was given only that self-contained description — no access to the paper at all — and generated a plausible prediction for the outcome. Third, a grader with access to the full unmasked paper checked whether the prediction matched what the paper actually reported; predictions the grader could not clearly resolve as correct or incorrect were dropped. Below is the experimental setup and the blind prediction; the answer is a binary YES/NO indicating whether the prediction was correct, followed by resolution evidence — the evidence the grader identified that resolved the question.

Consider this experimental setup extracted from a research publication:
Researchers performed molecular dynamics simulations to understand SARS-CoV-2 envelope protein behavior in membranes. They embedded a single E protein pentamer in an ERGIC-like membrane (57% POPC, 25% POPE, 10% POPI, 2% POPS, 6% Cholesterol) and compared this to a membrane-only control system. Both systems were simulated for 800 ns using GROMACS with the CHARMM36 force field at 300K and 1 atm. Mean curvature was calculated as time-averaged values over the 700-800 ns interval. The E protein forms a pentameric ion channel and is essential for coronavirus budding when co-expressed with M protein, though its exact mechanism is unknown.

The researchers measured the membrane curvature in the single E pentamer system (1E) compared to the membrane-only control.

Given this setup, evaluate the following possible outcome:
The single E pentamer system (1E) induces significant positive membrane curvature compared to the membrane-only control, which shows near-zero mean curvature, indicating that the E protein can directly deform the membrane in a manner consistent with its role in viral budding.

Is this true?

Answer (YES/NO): NO